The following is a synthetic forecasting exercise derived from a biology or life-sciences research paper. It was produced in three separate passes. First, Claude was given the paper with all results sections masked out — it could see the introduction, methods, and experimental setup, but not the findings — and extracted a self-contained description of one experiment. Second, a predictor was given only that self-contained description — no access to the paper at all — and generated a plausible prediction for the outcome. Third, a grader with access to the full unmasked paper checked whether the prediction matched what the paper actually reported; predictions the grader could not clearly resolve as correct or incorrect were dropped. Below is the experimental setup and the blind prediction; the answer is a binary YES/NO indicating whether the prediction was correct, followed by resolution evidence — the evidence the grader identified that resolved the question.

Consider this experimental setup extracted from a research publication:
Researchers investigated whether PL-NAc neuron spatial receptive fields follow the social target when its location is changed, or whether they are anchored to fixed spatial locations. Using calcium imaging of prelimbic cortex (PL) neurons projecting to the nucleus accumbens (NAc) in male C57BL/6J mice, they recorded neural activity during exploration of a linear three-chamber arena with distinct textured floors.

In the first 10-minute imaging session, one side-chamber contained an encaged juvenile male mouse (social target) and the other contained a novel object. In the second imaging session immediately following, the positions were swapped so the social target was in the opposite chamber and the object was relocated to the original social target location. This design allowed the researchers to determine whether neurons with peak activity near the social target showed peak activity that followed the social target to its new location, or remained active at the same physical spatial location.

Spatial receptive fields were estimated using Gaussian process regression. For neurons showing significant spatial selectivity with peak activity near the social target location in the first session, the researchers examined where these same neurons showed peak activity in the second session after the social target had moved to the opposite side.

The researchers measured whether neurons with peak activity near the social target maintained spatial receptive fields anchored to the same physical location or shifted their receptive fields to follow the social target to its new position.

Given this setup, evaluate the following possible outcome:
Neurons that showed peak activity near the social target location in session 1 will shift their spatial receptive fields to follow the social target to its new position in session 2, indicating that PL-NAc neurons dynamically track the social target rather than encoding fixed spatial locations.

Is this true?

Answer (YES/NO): NO